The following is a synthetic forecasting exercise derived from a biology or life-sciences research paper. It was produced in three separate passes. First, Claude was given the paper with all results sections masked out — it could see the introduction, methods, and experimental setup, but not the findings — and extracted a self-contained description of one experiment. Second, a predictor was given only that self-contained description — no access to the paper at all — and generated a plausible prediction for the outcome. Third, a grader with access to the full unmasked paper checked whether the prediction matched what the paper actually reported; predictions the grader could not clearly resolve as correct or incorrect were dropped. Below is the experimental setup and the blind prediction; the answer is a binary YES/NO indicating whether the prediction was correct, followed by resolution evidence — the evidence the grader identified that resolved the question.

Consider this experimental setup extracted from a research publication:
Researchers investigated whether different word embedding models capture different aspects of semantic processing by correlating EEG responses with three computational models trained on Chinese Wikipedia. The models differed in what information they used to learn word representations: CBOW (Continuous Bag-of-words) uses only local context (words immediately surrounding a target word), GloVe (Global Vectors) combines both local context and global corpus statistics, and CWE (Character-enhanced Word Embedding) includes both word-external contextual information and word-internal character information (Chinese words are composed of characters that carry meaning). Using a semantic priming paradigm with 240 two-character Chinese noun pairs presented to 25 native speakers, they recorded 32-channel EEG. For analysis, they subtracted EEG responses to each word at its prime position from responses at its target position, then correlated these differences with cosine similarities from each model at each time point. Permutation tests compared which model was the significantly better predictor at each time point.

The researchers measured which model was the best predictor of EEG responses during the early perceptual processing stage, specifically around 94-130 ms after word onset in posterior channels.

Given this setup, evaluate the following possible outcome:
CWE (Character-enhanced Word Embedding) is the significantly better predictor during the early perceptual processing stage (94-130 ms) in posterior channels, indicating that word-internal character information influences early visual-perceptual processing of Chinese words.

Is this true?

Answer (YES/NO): YES